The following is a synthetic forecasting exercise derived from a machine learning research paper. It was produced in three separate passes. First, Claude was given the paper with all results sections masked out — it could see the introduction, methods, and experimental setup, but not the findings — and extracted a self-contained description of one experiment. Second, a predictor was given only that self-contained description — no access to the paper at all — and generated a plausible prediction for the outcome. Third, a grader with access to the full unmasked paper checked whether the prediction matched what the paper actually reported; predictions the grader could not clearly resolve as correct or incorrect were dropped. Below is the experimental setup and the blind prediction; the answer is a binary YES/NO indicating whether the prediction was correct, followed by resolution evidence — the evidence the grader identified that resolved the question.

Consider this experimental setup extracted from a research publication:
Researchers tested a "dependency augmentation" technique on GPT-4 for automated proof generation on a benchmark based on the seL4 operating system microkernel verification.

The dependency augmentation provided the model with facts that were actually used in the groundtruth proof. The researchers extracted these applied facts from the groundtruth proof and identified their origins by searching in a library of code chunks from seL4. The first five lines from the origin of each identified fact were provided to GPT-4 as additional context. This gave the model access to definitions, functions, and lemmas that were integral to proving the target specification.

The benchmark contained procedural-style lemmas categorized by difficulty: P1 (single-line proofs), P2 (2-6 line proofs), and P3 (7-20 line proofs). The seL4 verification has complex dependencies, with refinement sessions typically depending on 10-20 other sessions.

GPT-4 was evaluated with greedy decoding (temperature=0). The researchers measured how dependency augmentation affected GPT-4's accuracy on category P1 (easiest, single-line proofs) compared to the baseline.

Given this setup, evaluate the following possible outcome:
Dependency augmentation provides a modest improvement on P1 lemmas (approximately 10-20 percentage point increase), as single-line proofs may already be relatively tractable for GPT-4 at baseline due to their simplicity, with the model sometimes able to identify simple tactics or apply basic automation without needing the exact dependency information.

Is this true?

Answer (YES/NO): YES